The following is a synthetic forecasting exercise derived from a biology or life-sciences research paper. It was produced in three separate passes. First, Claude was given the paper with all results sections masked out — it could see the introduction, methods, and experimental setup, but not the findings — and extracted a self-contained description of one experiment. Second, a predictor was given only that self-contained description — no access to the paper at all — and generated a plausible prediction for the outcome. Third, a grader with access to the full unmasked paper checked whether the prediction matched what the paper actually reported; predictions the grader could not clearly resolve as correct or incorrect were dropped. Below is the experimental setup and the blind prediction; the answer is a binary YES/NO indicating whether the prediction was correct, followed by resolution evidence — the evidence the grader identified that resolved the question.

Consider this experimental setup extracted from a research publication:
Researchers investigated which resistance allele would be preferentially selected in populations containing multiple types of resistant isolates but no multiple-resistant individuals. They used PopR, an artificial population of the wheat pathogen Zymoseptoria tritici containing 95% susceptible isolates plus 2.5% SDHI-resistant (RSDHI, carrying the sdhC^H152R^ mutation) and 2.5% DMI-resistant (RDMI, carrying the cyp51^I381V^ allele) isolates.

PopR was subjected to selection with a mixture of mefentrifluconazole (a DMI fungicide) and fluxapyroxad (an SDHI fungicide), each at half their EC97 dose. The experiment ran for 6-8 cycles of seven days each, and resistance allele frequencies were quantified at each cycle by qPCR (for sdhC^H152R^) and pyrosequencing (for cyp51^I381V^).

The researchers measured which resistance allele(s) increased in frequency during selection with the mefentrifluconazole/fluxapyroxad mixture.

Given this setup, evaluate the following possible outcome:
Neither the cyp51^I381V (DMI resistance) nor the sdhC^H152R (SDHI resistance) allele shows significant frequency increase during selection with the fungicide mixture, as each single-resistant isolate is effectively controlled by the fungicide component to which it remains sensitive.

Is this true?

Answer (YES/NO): NO